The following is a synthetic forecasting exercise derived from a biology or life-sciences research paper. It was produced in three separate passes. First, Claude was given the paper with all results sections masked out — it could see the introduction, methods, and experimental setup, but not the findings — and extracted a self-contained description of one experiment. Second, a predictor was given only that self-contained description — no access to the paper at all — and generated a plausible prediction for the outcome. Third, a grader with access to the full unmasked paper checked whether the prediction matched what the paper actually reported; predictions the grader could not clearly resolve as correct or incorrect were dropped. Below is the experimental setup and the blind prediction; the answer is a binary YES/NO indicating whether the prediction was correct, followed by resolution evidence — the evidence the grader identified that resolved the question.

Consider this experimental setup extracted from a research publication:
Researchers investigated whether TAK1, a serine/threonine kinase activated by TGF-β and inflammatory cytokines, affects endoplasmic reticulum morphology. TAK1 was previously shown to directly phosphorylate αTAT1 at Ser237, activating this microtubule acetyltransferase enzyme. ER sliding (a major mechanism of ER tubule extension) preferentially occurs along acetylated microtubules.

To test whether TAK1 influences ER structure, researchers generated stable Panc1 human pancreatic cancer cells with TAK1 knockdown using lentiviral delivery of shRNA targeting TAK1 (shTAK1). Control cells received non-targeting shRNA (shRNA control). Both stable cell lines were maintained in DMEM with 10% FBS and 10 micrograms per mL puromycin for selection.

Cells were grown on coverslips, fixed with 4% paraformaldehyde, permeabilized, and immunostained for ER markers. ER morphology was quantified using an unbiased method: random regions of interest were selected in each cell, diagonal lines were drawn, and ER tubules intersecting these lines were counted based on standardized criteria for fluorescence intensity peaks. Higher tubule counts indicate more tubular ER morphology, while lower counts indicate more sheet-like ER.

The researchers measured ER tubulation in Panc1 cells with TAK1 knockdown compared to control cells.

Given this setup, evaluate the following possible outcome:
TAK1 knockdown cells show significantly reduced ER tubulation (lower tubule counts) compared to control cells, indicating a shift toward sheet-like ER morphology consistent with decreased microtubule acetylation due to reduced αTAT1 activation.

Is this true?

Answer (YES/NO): YES